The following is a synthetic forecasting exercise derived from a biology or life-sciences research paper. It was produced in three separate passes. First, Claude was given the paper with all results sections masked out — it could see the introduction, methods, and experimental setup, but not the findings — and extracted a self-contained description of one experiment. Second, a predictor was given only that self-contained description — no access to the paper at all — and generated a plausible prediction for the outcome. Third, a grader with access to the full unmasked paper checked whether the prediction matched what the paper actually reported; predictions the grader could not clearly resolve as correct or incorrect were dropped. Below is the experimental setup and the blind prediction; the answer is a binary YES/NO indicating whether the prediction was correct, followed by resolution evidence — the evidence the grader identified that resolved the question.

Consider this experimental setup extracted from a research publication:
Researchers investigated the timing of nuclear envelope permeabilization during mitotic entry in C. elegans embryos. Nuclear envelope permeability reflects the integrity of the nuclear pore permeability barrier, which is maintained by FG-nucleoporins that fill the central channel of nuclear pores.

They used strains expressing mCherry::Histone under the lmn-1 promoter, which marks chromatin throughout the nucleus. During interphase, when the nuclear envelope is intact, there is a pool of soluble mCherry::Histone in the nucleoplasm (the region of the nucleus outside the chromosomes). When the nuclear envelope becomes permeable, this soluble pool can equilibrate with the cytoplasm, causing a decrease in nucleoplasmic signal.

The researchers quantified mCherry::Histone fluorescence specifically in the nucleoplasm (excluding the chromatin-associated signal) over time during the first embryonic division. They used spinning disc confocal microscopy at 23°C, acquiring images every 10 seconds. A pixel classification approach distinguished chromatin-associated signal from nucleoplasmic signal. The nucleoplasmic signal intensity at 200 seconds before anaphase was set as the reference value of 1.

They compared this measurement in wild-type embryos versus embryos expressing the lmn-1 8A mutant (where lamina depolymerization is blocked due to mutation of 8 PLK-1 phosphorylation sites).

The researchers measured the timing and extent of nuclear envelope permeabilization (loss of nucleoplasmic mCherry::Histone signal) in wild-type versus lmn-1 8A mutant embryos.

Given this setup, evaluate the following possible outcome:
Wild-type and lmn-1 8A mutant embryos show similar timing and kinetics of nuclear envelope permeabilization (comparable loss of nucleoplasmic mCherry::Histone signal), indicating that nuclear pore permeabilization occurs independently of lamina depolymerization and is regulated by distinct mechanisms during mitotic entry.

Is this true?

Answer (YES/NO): YES